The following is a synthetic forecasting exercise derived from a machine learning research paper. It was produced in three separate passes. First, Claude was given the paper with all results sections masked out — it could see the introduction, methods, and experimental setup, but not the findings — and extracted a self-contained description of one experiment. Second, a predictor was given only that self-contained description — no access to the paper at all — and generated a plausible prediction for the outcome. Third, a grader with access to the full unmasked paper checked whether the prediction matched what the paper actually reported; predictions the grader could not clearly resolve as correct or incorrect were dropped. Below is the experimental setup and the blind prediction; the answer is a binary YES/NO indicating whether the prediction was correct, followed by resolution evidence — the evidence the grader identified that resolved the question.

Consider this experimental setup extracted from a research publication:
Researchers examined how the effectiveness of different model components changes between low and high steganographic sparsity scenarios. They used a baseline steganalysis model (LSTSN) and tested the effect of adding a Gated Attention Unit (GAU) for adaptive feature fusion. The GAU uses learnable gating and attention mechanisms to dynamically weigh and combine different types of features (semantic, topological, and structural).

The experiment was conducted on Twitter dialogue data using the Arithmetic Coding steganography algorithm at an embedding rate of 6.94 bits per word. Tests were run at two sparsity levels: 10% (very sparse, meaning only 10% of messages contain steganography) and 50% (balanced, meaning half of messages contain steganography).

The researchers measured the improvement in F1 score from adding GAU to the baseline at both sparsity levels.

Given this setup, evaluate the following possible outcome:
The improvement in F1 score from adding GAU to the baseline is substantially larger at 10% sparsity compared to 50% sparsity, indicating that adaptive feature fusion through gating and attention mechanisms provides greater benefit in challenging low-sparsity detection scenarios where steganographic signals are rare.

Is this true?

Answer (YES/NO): NO